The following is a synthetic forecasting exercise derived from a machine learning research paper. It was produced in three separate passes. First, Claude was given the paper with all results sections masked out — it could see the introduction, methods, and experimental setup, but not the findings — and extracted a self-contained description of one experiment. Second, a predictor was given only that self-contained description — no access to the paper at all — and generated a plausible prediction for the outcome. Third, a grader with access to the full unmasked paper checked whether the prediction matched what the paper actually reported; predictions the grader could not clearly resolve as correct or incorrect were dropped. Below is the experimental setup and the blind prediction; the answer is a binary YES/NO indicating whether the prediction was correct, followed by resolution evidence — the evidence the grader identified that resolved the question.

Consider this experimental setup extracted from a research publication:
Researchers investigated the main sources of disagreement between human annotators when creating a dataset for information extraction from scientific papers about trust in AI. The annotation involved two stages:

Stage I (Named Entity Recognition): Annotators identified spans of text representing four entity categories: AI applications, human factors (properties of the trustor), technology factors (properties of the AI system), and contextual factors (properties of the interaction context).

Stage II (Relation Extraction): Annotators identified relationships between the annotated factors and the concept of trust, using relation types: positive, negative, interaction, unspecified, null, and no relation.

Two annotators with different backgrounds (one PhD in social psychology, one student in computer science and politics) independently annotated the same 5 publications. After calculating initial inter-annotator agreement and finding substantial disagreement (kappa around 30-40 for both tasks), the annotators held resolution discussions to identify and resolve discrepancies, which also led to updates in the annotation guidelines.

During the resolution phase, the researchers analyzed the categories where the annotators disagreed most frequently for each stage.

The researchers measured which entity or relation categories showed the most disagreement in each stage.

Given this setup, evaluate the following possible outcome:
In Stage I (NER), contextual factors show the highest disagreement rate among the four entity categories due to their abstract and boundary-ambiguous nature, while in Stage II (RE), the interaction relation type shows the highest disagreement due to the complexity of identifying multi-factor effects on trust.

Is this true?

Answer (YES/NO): NO